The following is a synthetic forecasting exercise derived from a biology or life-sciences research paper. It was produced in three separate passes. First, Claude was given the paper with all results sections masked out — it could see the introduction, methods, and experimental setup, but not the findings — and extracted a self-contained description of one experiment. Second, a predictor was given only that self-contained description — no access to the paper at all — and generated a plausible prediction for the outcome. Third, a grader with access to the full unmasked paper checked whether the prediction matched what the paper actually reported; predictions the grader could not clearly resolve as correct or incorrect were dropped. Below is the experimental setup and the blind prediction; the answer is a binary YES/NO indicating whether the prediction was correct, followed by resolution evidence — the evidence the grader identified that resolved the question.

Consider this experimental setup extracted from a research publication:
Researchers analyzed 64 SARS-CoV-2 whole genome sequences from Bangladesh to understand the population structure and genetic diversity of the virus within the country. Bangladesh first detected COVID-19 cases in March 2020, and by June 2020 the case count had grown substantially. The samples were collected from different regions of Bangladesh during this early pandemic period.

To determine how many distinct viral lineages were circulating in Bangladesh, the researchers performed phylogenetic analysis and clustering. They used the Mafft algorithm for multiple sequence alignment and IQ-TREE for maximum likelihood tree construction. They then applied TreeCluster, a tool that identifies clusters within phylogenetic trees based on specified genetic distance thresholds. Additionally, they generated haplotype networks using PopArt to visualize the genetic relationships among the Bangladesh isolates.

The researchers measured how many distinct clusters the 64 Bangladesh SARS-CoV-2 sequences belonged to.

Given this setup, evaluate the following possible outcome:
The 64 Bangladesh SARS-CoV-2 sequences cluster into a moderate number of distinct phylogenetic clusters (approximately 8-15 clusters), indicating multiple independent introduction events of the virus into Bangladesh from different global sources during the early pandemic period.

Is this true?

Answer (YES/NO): NO